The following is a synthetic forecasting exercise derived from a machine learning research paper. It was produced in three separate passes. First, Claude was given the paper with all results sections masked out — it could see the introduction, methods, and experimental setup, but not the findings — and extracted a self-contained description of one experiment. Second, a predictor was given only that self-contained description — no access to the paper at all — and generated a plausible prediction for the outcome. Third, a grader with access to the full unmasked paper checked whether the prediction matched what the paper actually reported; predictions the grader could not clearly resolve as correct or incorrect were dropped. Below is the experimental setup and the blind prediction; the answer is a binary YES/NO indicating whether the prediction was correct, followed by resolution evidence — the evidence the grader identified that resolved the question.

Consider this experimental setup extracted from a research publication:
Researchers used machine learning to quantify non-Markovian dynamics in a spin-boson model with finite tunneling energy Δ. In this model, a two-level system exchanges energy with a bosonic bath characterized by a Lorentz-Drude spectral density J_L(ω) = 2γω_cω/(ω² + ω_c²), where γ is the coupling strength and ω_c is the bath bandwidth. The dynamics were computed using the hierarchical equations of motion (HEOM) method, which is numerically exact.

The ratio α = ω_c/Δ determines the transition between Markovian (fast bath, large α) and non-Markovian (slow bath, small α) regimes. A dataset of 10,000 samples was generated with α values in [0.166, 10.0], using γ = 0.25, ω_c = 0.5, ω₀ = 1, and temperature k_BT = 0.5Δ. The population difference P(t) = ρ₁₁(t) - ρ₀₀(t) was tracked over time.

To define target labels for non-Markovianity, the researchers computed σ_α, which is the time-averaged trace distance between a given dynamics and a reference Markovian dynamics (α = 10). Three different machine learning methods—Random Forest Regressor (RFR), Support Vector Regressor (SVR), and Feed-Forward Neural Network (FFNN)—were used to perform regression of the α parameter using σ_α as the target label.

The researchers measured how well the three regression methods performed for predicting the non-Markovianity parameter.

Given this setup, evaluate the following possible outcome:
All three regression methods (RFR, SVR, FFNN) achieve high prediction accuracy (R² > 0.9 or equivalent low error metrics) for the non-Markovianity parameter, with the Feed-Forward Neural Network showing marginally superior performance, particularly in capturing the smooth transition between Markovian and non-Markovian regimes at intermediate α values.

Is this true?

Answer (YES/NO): NO